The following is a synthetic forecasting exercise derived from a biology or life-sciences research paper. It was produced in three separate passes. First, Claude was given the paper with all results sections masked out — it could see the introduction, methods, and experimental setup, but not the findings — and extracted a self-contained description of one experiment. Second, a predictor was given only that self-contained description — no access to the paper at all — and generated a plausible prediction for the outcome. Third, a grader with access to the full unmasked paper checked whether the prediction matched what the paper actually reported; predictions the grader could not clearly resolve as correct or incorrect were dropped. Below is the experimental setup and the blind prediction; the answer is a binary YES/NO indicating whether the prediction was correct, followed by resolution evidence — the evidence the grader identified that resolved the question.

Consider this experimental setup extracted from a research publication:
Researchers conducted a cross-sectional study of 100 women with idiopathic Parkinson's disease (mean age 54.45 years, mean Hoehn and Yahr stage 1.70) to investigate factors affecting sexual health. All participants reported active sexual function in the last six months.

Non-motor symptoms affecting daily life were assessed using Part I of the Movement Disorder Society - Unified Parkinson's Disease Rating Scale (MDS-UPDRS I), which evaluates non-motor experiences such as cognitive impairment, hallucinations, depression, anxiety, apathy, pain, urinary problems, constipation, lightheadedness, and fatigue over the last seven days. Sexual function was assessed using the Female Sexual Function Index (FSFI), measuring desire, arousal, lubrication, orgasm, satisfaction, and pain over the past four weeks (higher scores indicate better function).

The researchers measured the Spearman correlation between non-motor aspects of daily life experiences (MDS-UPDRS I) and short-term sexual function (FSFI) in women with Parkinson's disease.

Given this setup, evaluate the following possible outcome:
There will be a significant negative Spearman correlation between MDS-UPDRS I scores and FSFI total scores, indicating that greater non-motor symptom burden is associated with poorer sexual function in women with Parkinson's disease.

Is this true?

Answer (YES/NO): NO